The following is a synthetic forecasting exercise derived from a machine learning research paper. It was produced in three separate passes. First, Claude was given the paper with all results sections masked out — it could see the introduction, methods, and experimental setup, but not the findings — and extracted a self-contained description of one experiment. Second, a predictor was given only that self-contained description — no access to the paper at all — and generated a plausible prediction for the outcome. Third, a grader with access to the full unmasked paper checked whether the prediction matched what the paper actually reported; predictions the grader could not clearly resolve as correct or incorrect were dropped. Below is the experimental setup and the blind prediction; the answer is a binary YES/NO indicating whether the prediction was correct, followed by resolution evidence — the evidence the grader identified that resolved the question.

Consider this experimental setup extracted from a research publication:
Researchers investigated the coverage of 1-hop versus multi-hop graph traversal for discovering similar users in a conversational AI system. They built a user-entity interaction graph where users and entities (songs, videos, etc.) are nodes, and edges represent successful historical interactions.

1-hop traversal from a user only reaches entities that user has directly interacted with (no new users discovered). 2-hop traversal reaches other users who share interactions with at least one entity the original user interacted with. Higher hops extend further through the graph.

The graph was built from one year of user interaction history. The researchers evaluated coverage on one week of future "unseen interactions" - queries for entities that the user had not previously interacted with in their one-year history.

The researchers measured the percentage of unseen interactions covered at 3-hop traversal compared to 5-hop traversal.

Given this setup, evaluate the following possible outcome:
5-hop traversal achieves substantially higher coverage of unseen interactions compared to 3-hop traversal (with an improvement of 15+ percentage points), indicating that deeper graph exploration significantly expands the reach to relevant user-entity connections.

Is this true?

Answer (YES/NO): NO